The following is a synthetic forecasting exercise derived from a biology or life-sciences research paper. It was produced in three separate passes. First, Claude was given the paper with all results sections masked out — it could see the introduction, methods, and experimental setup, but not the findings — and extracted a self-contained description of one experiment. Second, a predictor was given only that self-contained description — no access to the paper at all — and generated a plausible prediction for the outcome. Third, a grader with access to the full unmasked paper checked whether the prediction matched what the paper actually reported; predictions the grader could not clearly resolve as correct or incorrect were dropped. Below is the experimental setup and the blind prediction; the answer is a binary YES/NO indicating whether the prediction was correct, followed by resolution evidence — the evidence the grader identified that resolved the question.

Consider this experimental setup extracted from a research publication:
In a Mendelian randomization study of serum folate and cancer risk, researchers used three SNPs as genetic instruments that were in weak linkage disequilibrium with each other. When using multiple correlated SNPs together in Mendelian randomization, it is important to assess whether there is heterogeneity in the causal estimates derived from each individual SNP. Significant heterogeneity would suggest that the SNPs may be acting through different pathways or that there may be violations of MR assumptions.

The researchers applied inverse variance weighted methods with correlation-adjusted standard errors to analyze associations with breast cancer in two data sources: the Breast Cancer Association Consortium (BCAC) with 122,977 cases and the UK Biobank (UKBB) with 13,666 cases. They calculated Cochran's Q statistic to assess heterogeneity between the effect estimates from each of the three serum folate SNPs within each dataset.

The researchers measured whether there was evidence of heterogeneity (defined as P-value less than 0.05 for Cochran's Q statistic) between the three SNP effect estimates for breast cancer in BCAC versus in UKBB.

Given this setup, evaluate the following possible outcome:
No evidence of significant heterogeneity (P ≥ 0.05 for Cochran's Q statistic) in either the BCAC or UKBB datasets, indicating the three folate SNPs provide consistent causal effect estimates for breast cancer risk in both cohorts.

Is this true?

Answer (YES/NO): NO